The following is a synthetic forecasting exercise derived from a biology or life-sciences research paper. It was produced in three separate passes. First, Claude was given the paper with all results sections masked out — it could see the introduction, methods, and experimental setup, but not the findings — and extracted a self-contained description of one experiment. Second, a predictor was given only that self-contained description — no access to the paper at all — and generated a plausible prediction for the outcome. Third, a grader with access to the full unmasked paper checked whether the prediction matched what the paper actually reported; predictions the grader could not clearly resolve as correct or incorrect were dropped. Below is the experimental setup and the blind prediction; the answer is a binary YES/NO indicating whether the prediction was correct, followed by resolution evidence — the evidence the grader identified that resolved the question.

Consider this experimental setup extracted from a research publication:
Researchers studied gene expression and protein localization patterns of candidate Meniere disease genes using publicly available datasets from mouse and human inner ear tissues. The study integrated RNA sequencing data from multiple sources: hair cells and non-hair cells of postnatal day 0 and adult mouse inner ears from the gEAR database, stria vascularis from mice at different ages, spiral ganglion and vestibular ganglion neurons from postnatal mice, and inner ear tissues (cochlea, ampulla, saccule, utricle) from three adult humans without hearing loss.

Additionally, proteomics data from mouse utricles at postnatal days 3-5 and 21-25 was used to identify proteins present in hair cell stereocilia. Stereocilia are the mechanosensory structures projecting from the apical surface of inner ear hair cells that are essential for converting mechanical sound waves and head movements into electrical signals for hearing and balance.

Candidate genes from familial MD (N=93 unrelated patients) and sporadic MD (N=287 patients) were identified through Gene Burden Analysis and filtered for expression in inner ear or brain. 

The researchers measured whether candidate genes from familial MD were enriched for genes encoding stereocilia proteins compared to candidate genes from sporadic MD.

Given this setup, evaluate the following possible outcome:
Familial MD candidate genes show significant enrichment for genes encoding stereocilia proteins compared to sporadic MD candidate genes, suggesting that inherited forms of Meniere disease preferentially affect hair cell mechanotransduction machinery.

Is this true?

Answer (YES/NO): NO